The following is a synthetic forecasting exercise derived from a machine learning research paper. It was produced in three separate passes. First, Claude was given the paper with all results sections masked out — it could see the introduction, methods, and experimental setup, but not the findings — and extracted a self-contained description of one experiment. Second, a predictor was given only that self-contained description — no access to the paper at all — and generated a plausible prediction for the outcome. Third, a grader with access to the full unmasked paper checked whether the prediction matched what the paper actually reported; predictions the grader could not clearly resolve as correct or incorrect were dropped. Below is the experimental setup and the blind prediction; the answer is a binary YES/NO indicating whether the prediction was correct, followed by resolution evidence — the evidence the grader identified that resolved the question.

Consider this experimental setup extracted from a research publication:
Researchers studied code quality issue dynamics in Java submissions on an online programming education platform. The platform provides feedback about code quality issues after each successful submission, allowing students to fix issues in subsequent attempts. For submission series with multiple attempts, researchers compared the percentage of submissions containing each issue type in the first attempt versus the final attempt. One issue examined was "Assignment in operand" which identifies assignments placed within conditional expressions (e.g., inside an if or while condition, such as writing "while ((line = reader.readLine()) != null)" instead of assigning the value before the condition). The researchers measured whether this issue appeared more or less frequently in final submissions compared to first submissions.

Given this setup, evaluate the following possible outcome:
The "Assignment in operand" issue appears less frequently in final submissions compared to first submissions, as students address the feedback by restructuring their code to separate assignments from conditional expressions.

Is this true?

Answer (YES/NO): NO